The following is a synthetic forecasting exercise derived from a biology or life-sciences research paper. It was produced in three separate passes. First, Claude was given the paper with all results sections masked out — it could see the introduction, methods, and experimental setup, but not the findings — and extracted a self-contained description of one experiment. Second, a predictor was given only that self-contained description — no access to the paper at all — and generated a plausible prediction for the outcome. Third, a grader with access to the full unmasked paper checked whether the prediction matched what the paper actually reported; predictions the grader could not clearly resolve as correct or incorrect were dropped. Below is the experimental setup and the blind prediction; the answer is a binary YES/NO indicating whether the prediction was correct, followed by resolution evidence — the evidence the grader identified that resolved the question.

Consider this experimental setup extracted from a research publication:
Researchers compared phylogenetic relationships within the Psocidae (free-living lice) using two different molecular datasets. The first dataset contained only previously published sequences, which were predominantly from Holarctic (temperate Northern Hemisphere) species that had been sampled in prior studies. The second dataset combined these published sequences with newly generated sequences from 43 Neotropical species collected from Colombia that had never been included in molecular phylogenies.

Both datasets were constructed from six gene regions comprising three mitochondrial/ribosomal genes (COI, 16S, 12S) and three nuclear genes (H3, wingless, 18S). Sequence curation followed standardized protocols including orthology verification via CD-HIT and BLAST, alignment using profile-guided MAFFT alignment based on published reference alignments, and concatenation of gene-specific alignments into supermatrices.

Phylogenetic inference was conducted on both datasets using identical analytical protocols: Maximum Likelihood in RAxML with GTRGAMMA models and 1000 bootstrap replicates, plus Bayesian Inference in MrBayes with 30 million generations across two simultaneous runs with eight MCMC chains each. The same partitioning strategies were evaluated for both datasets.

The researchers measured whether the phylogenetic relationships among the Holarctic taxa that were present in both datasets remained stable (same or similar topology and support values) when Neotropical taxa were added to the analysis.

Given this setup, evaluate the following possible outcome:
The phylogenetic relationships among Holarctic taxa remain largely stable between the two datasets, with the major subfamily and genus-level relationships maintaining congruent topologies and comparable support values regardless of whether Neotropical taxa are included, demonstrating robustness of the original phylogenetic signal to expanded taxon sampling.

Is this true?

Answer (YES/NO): NO